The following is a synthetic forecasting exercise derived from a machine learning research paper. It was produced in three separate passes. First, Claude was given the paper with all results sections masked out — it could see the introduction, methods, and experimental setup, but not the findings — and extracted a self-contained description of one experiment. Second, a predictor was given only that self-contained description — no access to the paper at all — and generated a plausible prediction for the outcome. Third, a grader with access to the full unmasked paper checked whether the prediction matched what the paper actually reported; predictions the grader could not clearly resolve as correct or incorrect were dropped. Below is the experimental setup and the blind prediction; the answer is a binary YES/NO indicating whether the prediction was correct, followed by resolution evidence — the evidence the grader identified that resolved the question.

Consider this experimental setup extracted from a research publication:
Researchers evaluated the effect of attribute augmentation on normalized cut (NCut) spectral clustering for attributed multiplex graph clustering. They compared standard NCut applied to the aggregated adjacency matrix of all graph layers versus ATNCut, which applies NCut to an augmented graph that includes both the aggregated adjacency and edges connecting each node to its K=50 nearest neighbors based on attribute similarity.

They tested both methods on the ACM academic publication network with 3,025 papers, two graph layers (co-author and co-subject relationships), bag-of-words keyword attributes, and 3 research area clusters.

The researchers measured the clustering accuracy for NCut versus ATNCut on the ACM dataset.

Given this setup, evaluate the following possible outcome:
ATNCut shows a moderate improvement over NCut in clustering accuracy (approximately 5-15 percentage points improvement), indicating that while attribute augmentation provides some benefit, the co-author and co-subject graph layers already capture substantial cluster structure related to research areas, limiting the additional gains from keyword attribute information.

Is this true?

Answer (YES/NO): NO